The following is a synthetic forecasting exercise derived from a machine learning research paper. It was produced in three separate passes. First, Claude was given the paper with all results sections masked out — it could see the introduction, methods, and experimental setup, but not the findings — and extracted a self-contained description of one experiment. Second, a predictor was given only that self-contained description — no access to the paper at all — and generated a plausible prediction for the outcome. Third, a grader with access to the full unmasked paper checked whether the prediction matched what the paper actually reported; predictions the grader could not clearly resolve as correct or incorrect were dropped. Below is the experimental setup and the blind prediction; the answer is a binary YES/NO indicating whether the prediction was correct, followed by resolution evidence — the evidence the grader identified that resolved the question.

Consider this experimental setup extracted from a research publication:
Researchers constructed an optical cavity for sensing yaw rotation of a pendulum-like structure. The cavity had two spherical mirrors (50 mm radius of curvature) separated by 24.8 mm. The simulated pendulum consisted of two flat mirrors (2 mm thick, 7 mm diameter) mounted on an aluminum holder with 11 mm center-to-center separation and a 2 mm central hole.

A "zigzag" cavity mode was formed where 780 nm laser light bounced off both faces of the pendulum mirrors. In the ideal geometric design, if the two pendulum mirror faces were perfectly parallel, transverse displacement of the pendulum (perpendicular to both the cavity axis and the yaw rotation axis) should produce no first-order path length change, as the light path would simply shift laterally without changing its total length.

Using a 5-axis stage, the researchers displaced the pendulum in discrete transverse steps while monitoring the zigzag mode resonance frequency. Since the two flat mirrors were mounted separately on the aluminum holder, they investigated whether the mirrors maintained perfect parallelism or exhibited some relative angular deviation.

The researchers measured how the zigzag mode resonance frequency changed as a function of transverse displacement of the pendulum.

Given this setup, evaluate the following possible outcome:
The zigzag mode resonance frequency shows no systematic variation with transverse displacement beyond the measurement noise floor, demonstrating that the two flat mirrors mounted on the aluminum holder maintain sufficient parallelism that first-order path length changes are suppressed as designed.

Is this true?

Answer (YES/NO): NO